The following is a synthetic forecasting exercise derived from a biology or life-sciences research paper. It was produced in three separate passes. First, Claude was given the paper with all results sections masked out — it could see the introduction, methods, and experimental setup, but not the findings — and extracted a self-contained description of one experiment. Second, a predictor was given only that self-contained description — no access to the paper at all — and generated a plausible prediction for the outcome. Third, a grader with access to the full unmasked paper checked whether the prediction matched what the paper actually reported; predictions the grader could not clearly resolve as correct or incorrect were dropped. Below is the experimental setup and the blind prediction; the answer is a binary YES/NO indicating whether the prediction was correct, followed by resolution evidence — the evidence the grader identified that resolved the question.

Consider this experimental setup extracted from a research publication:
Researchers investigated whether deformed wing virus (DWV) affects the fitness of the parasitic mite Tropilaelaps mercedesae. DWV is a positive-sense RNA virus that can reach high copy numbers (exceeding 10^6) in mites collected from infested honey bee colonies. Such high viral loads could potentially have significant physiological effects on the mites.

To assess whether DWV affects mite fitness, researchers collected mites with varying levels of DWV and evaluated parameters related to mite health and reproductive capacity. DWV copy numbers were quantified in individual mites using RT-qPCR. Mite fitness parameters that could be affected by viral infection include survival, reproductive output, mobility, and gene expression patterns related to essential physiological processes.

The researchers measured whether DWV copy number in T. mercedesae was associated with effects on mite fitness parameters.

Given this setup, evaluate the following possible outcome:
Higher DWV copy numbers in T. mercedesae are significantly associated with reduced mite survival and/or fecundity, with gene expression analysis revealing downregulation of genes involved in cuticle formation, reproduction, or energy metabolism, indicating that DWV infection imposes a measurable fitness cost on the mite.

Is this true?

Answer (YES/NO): NO